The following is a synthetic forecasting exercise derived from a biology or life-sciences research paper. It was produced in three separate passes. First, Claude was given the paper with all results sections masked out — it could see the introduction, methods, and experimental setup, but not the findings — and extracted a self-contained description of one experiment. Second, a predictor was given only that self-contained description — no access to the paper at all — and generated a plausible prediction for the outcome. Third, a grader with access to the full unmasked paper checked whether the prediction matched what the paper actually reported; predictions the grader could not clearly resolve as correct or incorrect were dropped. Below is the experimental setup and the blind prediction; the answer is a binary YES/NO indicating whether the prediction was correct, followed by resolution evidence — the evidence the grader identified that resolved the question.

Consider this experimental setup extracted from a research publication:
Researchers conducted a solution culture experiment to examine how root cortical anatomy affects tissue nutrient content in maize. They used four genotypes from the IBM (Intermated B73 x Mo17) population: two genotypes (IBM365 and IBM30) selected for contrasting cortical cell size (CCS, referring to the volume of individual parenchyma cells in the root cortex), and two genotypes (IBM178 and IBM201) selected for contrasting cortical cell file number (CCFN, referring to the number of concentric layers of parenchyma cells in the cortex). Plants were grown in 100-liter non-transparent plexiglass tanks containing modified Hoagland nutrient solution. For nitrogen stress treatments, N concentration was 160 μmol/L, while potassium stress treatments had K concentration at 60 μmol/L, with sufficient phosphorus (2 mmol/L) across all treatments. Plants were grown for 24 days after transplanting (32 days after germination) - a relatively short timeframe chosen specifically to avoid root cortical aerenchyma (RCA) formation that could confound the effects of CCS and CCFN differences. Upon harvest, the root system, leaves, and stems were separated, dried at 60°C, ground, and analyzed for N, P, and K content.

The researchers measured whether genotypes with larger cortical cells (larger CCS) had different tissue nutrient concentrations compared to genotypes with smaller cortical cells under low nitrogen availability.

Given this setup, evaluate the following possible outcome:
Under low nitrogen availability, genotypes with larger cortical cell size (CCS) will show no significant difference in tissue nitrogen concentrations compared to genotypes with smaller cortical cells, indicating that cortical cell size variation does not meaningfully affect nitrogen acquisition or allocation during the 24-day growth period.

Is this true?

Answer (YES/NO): NO